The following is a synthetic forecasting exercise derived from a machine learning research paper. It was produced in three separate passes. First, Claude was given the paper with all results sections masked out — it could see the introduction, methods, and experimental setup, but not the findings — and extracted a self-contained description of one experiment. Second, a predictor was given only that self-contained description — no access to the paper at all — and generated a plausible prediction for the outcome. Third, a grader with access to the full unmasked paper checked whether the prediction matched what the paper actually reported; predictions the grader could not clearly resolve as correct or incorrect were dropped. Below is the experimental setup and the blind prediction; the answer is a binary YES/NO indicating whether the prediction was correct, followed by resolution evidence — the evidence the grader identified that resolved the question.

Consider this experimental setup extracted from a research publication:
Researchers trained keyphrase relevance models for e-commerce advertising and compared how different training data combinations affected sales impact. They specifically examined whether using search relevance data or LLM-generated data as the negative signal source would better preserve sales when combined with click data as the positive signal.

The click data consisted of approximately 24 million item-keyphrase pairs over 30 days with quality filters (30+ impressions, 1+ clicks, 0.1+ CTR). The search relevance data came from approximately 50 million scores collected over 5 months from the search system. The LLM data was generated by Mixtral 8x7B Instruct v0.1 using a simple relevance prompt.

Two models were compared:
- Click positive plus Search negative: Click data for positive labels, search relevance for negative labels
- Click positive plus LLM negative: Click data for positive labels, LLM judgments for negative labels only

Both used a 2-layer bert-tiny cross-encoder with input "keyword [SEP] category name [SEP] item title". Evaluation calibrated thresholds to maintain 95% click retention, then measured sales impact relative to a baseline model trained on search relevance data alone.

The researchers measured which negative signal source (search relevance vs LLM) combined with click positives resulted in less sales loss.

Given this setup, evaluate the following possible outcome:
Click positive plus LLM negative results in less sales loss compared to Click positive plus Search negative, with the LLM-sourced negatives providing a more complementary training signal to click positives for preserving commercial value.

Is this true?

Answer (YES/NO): YES